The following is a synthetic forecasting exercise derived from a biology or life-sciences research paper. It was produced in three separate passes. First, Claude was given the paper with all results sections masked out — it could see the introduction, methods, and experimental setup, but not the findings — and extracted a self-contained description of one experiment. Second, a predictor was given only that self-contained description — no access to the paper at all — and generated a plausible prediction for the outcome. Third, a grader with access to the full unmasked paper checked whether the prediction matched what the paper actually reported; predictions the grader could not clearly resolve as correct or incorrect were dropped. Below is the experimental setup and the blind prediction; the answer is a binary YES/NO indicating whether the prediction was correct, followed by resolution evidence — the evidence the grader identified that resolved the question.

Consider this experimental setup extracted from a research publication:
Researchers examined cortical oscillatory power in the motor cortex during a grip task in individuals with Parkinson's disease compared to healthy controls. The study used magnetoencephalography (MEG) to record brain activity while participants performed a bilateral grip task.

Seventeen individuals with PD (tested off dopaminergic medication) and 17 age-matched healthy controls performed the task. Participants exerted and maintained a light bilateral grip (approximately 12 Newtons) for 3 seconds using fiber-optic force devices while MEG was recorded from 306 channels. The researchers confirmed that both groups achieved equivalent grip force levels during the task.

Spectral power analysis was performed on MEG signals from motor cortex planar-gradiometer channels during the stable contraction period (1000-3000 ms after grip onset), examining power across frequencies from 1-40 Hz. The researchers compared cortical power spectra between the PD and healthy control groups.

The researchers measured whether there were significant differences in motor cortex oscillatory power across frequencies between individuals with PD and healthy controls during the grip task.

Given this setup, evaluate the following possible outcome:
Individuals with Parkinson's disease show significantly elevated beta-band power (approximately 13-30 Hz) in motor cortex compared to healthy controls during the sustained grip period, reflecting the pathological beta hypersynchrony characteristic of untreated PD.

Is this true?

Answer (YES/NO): NO